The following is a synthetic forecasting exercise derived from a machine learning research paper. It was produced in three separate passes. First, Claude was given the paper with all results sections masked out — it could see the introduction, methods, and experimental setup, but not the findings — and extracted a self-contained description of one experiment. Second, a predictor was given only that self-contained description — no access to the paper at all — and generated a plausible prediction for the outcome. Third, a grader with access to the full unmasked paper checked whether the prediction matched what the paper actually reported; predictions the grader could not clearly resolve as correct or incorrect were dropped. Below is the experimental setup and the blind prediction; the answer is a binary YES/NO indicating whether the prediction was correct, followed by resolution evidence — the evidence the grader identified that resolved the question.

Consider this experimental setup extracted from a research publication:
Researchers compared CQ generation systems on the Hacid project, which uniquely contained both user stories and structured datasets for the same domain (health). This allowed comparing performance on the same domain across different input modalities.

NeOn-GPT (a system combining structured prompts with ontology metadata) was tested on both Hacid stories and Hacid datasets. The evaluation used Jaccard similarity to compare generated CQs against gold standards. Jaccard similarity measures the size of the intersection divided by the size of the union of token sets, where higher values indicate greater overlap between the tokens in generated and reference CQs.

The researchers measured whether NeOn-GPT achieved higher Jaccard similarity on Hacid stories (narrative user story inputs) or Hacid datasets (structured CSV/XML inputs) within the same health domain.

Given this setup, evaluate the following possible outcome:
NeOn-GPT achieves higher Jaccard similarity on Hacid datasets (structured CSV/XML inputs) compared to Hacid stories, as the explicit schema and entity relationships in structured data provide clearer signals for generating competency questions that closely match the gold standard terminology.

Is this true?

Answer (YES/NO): NO